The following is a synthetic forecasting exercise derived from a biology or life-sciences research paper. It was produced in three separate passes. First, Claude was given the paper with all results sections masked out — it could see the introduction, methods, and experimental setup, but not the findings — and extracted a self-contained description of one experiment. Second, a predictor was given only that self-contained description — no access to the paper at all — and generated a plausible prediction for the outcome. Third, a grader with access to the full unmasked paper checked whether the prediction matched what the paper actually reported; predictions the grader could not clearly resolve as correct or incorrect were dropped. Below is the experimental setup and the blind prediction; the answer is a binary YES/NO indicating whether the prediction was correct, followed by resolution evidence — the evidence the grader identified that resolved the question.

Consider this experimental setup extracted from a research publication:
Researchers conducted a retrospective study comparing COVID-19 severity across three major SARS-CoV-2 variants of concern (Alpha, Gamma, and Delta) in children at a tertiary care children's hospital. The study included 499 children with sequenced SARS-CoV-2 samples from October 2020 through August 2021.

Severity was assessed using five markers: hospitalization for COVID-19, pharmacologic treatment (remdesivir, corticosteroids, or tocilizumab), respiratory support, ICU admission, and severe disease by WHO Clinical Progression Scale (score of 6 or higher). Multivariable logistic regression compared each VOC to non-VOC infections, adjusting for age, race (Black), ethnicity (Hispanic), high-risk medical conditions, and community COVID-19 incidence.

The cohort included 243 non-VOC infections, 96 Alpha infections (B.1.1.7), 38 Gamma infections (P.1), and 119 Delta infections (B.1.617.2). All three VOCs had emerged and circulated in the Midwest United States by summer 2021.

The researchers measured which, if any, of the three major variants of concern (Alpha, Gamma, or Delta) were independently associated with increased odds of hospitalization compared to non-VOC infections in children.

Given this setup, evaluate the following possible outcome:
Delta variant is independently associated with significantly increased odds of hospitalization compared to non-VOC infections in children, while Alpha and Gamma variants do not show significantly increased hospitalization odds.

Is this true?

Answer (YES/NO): NO